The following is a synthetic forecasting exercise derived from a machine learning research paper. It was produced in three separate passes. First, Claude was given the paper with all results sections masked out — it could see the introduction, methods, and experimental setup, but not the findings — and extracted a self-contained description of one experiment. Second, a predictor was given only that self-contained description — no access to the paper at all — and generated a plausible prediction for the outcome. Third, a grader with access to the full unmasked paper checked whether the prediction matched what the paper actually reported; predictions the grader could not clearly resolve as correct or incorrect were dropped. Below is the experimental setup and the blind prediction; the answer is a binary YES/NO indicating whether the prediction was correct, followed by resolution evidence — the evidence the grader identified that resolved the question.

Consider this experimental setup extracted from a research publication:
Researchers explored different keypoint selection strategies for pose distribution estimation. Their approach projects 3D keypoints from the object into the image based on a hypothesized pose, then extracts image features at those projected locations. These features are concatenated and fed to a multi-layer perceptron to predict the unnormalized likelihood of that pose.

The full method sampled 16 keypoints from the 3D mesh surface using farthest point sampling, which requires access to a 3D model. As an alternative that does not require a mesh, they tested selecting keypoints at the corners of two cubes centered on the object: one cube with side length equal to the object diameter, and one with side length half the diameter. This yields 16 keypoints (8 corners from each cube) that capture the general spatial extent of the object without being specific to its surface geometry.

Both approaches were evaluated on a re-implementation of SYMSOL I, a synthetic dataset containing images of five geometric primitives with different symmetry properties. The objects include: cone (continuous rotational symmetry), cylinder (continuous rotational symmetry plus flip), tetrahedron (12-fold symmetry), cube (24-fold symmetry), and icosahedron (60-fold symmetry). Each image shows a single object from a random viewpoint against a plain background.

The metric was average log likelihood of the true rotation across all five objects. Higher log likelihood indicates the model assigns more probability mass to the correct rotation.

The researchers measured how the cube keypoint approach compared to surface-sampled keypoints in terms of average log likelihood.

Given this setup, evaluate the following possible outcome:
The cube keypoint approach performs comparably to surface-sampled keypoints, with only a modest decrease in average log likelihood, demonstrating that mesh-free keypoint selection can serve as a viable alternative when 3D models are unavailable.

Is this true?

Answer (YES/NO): YES